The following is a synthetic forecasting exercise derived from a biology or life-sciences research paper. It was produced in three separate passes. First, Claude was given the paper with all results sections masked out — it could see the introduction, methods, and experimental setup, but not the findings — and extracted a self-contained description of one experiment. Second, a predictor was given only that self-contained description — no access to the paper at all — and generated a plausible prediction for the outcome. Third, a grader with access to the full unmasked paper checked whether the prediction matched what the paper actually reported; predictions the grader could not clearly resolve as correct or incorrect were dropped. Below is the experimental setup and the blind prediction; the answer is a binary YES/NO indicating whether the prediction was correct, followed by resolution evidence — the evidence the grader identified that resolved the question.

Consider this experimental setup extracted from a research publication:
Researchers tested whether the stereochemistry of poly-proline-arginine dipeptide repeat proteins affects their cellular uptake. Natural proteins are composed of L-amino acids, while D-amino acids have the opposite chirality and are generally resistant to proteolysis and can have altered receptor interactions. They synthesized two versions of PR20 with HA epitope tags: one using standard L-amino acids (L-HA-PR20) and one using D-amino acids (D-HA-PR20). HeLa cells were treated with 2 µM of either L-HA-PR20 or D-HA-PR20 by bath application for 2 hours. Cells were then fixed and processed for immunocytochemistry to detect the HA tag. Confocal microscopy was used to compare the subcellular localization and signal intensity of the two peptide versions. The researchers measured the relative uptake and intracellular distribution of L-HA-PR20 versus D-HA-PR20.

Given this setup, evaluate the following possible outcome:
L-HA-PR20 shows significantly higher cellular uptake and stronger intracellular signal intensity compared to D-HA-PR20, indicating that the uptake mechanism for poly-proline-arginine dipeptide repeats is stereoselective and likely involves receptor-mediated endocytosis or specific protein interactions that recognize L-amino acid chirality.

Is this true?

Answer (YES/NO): NO